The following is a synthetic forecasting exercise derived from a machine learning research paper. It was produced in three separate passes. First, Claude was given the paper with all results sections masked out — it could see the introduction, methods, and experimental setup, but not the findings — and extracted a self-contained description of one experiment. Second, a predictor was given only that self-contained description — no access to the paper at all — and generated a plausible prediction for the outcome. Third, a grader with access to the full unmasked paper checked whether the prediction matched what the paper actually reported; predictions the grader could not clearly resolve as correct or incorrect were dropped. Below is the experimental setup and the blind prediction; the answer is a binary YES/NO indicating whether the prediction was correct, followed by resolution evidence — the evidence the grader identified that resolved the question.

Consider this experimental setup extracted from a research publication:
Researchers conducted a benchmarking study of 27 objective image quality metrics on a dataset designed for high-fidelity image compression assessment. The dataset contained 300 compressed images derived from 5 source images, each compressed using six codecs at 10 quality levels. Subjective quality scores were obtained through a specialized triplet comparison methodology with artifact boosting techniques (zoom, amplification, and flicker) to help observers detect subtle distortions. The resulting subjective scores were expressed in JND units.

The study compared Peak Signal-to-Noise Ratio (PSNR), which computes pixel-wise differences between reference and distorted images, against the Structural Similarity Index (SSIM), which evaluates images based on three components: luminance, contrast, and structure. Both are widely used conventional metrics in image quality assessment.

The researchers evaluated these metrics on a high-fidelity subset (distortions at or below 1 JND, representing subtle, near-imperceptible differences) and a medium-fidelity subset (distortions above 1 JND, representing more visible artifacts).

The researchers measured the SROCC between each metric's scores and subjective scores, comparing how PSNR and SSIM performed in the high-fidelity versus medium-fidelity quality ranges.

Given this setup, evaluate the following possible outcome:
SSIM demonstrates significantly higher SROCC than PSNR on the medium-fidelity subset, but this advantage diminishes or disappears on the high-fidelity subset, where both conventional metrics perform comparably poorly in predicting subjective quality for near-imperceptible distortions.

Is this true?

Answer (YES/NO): NO